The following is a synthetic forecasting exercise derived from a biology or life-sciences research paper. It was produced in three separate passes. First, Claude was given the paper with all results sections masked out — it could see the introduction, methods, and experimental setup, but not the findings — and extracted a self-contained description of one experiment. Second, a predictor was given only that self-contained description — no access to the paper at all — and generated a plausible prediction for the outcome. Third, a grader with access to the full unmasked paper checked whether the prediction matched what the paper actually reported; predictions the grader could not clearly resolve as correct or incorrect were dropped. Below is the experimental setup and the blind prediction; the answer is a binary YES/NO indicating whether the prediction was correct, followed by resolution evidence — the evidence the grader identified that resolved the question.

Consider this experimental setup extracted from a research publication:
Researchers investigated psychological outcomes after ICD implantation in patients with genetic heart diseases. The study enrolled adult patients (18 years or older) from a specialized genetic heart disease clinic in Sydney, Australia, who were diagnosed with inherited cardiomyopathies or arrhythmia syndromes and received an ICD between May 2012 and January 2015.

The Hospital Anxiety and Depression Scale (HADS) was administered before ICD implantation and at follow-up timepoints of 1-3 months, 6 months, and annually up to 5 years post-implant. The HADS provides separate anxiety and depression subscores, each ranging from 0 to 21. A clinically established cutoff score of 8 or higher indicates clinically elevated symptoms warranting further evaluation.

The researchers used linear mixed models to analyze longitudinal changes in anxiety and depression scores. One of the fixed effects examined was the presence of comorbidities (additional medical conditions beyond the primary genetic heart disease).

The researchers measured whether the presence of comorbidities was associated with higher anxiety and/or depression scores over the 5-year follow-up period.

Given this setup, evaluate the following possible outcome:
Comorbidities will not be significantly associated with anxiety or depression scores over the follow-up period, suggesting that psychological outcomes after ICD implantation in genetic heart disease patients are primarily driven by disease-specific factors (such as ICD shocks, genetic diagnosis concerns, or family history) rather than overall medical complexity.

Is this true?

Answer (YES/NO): NO